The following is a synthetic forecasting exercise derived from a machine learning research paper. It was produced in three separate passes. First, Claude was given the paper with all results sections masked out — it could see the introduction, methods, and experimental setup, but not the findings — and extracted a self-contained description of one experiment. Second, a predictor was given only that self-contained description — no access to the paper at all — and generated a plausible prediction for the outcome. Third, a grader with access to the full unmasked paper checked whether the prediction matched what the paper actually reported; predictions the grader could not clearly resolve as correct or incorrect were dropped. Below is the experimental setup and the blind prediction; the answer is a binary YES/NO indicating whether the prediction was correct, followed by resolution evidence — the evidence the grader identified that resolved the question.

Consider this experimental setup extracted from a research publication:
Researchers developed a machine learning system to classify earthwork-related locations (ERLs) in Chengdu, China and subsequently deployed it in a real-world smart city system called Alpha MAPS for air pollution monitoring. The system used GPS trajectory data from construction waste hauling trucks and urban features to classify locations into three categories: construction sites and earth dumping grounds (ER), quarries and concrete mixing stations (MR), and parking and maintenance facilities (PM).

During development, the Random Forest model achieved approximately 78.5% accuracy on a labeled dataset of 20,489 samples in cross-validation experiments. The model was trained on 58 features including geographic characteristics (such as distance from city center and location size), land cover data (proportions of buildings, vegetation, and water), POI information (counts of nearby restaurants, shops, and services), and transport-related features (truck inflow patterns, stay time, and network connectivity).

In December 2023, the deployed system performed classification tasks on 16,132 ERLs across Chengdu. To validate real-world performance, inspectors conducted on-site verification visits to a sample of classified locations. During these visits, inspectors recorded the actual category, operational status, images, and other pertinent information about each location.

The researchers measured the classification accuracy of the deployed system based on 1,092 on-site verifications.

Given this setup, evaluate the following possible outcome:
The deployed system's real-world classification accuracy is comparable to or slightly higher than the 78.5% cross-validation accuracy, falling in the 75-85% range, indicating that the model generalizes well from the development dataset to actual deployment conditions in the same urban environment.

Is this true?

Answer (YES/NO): YES